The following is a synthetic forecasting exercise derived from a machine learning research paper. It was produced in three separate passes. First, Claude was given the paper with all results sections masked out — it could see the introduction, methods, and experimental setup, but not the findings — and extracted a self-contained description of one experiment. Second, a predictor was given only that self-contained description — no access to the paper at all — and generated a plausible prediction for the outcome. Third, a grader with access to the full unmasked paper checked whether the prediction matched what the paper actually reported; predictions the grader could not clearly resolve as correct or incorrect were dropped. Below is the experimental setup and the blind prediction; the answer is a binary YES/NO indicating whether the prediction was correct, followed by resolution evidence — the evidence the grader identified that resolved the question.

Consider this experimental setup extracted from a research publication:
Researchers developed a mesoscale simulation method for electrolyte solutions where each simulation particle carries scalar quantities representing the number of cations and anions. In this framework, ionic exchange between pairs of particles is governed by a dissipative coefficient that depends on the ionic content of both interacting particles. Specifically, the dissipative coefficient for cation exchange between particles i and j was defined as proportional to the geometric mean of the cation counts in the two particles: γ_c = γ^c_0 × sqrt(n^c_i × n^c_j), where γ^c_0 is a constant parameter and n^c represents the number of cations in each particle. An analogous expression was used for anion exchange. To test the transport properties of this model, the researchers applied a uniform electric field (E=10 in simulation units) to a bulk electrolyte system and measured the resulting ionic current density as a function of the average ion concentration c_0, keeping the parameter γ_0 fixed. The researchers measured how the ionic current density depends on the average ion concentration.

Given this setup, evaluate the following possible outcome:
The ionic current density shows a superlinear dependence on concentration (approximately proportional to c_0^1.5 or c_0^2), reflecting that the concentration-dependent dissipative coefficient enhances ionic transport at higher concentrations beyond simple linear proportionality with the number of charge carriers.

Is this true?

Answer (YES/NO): NO